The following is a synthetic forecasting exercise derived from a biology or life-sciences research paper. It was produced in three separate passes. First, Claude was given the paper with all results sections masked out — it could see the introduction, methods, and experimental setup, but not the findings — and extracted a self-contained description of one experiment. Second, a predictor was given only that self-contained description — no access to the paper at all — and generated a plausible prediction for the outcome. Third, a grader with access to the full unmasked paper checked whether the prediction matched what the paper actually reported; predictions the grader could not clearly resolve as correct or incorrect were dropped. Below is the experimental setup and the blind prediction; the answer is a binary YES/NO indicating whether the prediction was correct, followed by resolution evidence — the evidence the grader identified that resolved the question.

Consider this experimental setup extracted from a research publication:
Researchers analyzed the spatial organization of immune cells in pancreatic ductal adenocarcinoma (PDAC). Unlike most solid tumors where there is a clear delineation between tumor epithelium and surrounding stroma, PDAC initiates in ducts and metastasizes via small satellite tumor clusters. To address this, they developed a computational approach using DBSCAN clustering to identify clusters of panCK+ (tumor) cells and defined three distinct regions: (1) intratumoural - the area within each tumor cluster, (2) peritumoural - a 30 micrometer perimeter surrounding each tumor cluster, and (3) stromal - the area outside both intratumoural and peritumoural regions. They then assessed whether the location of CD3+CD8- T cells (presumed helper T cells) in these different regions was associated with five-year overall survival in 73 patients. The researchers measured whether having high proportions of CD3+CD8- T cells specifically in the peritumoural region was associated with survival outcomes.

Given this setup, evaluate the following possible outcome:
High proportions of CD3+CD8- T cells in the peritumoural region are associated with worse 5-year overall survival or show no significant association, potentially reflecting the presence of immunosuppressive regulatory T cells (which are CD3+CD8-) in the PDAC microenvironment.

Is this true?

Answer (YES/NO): NO